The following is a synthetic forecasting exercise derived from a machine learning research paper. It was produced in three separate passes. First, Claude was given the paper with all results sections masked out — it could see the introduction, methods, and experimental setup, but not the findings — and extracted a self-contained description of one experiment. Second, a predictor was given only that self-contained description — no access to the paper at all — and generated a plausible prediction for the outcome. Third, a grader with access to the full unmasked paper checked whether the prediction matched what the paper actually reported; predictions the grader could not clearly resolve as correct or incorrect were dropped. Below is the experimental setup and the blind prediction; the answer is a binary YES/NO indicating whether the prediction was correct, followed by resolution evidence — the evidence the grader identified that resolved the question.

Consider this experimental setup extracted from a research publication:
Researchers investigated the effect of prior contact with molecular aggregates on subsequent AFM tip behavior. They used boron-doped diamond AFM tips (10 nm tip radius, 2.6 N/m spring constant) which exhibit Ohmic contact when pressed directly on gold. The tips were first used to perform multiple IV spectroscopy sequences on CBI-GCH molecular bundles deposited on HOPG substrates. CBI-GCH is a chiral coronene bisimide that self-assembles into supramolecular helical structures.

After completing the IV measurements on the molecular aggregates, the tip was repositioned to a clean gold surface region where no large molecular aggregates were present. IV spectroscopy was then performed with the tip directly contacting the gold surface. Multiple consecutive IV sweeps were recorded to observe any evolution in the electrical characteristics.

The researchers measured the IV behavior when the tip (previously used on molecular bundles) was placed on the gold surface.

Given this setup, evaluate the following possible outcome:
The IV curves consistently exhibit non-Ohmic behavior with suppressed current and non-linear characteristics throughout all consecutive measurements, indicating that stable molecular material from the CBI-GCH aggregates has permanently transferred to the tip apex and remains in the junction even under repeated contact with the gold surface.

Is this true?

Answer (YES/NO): NO